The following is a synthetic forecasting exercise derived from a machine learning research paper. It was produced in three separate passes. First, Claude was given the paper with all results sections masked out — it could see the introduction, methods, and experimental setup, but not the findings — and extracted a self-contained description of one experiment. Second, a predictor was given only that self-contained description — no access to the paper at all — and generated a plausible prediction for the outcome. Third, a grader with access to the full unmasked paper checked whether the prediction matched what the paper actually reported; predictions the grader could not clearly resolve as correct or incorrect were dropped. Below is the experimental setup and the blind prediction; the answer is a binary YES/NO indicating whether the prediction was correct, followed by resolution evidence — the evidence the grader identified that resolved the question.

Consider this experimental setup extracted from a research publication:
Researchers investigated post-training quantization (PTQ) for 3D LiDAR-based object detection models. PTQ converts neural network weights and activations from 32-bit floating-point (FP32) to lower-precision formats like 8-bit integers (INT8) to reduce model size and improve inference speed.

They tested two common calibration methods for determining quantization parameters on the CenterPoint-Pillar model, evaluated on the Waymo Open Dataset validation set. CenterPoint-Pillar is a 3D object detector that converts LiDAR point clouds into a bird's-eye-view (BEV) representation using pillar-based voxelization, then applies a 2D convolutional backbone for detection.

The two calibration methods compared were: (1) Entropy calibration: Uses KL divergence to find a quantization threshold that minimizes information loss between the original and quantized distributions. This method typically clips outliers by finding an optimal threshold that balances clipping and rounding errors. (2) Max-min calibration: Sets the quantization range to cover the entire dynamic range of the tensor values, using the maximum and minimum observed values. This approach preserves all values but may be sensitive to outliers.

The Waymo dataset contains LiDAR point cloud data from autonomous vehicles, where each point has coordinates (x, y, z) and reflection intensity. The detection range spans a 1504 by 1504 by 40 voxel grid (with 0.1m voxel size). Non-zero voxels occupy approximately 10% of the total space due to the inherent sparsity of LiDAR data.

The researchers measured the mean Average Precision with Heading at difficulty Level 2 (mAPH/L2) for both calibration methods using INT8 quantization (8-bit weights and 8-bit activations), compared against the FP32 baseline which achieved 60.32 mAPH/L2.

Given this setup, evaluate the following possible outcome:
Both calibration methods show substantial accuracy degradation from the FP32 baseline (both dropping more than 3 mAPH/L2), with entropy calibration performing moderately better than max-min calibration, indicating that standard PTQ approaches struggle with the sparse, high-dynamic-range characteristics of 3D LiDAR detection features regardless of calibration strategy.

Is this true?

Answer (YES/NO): NO